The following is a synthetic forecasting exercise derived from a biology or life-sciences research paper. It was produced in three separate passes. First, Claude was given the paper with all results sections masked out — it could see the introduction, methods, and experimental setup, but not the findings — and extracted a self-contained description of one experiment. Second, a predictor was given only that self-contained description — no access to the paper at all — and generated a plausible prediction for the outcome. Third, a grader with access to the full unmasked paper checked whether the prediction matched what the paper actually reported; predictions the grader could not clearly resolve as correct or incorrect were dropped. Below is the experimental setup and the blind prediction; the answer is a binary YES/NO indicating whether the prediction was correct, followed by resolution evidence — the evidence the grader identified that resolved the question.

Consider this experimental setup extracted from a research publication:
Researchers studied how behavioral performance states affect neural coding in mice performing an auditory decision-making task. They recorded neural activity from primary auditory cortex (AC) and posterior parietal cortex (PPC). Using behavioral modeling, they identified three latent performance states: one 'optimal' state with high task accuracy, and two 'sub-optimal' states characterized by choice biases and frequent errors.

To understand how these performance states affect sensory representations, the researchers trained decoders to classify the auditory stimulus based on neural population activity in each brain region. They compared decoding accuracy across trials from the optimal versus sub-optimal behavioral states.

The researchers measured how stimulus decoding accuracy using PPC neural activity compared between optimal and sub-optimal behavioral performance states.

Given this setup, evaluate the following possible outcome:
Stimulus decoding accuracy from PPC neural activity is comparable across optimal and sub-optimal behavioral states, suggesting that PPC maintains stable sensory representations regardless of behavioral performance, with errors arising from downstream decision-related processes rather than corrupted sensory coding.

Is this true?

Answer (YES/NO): NO